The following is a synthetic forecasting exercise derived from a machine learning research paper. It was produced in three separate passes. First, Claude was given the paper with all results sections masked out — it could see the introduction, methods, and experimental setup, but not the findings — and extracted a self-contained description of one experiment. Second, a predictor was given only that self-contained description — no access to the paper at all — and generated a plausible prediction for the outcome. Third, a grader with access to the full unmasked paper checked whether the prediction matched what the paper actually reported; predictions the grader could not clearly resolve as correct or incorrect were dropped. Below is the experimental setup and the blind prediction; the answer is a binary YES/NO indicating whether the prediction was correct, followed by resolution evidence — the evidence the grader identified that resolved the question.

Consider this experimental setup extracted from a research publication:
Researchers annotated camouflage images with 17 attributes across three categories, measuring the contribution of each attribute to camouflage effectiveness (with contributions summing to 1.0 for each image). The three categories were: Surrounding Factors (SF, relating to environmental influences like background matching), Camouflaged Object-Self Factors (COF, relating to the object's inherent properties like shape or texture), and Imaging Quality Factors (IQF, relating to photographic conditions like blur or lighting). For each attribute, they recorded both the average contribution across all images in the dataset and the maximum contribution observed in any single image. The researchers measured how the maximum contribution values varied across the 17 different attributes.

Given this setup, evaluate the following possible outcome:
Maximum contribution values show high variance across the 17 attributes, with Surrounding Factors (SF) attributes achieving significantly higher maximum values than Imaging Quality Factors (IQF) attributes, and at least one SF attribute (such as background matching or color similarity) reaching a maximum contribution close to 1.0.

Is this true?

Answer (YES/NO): NO